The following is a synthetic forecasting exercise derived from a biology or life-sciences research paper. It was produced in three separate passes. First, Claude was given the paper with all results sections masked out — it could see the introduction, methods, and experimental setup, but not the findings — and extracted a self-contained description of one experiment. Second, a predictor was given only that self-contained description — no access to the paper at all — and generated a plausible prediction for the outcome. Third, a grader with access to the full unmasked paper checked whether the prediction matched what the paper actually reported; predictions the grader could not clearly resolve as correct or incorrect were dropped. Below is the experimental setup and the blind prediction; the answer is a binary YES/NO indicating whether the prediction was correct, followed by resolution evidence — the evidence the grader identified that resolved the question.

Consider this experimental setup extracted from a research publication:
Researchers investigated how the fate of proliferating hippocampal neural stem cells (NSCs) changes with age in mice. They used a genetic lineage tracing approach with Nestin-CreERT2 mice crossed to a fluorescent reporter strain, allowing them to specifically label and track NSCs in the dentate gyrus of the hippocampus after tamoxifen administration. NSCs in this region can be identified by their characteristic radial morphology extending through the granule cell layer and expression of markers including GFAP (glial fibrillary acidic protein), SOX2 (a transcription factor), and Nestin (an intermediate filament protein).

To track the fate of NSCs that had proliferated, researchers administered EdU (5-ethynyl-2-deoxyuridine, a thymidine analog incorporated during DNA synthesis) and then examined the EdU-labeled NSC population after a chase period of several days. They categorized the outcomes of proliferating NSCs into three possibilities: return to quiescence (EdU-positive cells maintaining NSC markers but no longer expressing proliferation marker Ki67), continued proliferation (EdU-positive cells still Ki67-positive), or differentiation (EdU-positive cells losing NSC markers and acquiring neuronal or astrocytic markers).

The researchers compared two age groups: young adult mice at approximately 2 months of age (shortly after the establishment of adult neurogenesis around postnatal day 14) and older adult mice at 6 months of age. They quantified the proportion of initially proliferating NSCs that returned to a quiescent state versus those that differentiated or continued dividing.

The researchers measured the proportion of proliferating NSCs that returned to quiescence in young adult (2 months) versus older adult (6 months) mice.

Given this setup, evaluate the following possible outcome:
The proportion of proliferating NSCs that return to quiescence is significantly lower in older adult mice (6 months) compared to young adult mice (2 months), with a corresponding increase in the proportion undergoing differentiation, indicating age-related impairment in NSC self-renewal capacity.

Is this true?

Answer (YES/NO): NO